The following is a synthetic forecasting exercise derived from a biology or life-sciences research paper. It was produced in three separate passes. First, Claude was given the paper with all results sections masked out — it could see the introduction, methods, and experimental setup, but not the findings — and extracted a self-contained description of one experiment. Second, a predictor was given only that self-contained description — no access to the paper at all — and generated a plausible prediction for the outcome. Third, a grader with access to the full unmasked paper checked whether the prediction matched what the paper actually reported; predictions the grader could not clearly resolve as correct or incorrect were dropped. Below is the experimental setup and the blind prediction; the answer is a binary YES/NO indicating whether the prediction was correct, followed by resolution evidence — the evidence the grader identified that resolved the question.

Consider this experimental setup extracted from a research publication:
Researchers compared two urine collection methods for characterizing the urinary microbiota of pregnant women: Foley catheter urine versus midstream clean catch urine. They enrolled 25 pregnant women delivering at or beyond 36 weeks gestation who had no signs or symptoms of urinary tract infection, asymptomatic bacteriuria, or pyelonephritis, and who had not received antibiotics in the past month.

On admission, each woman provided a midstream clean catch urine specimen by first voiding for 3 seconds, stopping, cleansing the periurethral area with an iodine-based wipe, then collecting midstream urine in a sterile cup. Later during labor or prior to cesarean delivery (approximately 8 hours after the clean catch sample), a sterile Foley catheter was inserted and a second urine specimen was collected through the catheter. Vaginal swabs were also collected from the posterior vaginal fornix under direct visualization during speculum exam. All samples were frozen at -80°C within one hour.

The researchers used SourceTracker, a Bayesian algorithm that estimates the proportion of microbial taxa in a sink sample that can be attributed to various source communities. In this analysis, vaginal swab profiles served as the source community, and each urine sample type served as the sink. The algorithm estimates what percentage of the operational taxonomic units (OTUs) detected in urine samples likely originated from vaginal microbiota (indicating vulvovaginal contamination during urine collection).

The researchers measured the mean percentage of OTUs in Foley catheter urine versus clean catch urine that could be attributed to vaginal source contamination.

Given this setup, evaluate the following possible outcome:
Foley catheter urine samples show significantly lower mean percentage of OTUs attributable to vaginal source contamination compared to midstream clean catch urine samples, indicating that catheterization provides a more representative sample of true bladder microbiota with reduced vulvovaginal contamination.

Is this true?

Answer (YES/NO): YES